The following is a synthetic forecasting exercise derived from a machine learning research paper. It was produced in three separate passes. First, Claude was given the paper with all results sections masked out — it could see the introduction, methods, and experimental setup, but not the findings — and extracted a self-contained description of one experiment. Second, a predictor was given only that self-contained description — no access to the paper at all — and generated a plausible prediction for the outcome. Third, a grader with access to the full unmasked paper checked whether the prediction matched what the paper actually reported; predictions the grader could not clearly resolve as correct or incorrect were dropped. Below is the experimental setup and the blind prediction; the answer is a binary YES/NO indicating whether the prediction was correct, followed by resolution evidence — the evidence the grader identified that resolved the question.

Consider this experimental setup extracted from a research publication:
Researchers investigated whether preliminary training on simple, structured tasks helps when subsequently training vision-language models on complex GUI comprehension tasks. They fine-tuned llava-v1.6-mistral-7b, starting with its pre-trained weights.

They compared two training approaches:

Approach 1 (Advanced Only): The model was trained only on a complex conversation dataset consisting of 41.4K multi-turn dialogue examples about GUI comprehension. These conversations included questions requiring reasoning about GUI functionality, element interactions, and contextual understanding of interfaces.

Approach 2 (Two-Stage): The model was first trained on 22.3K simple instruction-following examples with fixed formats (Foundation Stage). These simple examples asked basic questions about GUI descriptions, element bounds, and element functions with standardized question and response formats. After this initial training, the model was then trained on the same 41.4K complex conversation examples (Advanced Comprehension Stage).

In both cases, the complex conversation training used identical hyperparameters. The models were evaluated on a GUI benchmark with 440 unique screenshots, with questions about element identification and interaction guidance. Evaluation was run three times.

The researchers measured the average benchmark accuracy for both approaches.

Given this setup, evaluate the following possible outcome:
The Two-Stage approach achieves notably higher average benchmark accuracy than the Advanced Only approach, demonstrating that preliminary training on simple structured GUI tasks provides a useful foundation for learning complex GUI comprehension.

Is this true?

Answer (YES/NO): YES